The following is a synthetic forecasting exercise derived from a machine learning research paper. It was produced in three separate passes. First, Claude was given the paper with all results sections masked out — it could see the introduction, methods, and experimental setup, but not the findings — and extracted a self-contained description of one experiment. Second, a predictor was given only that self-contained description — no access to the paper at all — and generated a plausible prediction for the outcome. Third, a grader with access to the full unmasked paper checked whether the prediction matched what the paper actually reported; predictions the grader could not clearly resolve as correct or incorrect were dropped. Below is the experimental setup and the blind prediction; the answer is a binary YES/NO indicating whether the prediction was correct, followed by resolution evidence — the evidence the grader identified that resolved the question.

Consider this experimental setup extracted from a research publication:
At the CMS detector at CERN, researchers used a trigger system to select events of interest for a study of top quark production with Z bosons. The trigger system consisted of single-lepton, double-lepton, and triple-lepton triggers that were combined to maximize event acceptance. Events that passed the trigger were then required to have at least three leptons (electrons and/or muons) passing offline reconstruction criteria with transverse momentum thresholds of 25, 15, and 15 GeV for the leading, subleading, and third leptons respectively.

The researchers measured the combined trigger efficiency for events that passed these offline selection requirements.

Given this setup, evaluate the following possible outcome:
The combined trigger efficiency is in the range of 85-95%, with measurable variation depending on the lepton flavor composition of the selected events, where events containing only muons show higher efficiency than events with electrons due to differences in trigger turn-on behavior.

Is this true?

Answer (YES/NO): NO